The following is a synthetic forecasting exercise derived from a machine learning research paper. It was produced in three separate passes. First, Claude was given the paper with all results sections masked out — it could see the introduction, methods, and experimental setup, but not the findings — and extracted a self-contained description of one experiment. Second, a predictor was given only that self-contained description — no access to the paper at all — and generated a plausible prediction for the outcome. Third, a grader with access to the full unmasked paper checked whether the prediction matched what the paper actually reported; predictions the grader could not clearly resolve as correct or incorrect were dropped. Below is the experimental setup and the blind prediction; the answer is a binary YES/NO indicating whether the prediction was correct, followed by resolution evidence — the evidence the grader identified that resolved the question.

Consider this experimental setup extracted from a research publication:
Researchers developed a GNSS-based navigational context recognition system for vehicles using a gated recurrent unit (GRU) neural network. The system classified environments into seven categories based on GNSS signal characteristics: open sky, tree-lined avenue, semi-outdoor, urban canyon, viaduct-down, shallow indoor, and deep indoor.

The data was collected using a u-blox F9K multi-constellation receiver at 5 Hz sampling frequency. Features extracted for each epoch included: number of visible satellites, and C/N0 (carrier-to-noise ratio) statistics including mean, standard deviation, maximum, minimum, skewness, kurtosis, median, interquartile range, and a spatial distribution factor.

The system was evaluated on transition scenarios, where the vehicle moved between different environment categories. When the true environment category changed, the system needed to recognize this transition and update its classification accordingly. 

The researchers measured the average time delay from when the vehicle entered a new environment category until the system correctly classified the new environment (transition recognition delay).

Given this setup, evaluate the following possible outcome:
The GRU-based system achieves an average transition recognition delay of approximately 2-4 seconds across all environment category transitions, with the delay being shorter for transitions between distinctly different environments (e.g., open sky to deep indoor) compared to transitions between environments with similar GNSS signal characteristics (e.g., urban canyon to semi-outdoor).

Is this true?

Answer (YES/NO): NO